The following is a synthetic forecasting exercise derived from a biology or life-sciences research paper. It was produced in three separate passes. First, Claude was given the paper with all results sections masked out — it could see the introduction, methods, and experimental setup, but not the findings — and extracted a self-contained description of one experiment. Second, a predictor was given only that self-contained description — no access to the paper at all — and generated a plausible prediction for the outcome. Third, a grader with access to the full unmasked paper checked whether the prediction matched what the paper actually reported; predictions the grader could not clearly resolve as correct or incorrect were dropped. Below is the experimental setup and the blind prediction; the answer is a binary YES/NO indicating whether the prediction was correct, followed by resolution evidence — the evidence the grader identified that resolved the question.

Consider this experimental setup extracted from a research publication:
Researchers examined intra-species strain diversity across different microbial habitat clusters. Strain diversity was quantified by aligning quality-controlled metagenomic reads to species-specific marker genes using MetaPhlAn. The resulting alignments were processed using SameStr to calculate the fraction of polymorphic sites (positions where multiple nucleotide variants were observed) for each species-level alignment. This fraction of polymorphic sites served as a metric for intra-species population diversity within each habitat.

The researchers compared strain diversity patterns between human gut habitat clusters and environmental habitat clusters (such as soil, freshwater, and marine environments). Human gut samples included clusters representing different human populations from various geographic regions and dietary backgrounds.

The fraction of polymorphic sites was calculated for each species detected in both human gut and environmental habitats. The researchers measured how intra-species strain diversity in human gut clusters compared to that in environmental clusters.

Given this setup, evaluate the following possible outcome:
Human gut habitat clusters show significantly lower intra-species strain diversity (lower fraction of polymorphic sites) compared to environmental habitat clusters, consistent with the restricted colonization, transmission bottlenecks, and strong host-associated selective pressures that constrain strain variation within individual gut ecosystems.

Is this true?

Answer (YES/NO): YES